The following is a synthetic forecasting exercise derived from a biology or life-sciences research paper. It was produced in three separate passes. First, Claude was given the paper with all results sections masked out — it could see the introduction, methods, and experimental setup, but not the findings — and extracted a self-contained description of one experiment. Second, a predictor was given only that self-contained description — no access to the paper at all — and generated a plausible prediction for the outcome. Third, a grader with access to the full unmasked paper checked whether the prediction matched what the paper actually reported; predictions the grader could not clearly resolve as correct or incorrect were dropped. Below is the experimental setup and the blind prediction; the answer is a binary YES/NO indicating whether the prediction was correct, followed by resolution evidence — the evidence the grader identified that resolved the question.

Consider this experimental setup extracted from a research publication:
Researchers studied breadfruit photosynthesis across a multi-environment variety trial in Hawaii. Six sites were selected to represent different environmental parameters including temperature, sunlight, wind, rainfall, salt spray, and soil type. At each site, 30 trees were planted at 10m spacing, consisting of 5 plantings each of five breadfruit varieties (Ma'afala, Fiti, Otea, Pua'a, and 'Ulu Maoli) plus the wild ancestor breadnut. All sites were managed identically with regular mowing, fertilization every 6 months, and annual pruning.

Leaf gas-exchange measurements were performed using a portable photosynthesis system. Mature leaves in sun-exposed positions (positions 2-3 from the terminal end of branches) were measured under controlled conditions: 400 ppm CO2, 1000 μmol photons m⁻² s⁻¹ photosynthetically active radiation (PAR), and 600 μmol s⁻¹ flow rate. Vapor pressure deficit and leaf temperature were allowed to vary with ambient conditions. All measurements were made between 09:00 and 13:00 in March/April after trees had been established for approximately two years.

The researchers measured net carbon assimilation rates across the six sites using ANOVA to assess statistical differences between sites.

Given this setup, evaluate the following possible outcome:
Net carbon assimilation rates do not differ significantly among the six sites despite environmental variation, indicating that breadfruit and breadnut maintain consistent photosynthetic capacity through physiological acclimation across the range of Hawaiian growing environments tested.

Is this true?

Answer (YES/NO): NO